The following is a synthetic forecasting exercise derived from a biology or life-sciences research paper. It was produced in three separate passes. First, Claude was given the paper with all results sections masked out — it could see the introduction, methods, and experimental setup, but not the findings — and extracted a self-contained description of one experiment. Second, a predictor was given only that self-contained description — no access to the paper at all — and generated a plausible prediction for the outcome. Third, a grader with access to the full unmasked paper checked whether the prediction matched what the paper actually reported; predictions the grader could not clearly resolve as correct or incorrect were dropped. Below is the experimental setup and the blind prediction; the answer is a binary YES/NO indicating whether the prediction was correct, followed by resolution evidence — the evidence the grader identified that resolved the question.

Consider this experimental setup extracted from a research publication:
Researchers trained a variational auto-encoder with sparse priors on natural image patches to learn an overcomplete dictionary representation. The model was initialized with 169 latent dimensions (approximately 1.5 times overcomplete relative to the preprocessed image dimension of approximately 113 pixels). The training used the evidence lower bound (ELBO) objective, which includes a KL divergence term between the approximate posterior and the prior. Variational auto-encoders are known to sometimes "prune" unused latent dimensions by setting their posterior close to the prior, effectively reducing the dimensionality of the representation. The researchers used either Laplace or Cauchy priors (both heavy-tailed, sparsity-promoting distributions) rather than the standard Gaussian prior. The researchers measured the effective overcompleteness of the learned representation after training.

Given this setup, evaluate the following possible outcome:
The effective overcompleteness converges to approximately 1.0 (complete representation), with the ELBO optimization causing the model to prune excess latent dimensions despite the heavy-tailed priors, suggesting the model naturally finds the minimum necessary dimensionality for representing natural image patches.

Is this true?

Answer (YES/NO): NO